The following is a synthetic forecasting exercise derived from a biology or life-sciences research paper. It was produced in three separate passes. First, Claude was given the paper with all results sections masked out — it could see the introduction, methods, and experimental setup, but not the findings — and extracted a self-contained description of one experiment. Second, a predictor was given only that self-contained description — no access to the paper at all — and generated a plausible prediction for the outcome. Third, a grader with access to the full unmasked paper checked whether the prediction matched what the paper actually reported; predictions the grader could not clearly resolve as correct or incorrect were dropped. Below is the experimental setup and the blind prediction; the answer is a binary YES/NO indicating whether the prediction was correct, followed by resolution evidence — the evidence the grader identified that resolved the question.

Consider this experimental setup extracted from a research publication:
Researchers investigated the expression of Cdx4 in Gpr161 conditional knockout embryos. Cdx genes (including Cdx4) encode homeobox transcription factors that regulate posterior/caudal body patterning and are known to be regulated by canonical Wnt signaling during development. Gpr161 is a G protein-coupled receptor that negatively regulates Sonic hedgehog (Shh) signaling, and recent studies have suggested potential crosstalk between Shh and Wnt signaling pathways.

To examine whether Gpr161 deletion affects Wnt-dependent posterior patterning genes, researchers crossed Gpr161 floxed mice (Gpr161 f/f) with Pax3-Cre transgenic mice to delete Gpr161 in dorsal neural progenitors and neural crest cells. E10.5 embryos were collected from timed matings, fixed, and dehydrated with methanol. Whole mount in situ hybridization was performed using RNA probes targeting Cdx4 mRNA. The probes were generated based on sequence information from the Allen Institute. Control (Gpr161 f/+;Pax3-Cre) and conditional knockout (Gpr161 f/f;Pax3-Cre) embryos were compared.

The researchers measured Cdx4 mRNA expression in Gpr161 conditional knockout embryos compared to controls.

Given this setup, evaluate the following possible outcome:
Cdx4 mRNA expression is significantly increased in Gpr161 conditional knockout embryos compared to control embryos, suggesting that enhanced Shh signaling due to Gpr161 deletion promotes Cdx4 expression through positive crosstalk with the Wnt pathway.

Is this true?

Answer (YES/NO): NO